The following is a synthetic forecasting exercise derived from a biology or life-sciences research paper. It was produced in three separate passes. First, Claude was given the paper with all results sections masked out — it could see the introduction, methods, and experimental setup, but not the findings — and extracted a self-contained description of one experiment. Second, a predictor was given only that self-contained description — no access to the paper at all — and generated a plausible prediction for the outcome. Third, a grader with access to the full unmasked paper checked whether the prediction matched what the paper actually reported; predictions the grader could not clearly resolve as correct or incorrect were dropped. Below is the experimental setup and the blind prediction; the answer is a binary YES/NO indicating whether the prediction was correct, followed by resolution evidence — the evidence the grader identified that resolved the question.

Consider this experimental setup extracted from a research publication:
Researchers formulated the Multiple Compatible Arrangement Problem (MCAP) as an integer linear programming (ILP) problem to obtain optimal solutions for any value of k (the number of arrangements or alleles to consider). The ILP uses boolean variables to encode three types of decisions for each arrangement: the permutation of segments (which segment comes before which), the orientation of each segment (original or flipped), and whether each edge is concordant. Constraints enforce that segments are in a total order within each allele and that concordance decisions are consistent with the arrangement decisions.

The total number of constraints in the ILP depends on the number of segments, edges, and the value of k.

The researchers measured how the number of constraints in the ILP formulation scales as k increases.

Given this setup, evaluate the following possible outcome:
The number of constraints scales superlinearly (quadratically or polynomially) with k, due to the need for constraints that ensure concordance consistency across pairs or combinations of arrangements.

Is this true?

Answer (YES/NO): NO